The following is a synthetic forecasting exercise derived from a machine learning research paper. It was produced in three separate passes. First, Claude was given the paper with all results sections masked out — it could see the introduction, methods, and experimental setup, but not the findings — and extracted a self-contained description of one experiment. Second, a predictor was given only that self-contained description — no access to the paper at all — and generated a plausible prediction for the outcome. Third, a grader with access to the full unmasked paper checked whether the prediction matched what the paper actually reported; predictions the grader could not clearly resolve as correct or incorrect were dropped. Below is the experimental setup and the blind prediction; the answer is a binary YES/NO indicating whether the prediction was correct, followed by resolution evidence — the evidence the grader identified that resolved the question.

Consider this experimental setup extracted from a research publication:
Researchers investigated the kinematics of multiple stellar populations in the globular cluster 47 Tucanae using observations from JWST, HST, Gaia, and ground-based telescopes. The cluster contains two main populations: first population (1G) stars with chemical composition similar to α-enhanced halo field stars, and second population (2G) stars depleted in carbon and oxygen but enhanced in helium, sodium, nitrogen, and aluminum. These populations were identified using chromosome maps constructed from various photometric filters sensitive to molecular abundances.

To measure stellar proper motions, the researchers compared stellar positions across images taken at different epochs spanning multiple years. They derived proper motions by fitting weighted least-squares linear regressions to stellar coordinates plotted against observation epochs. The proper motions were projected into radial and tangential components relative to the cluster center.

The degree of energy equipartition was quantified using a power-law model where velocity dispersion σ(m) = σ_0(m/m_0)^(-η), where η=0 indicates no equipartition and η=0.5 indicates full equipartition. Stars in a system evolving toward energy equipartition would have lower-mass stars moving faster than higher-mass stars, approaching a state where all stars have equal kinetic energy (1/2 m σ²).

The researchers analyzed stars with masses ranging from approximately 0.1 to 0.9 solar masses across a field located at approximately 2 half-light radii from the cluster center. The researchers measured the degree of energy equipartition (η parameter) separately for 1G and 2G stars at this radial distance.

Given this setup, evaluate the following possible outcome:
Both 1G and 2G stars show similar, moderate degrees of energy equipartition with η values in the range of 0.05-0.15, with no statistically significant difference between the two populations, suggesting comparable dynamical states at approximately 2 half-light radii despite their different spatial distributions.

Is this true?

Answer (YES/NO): NO